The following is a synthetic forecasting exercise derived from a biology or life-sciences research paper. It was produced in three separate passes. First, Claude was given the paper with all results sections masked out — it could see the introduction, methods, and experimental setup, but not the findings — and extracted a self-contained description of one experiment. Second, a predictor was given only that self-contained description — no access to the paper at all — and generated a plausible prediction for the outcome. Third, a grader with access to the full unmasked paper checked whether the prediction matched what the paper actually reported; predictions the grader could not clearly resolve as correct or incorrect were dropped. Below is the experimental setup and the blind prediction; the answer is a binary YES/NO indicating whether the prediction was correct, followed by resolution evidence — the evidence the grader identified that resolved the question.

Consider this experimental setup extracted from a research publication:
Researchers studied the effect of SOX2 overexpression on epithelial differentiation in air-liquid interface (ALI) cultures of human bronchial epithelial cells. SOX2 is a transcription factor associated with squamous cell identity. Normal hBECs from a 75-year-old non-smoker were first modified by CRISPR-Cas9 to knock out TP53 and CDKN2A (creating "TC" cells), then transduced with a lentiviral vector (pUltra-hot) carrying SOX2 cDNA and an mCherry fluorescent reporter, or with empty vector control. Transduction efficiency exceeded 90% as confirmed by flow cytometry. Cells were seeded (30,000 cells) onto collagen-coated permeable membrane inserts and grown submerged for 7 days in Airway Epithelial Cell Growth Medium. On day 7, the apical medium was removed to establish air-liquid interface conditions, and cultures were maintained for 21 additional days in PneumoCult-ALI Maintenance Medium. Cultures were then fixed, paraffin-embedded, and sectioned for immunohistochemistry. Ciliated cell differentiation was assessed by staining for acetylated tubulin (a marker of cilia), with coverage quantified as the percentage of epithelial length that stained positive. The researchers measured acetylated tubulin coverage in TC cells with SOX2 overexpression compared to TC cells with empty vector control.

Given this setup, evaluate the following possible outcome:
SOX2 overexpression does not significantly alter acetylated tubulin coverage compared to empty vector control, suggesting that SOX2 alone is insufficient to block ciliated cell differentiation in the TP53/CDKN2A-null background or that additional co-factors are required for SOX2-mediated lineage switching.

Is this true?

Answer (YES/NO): NO